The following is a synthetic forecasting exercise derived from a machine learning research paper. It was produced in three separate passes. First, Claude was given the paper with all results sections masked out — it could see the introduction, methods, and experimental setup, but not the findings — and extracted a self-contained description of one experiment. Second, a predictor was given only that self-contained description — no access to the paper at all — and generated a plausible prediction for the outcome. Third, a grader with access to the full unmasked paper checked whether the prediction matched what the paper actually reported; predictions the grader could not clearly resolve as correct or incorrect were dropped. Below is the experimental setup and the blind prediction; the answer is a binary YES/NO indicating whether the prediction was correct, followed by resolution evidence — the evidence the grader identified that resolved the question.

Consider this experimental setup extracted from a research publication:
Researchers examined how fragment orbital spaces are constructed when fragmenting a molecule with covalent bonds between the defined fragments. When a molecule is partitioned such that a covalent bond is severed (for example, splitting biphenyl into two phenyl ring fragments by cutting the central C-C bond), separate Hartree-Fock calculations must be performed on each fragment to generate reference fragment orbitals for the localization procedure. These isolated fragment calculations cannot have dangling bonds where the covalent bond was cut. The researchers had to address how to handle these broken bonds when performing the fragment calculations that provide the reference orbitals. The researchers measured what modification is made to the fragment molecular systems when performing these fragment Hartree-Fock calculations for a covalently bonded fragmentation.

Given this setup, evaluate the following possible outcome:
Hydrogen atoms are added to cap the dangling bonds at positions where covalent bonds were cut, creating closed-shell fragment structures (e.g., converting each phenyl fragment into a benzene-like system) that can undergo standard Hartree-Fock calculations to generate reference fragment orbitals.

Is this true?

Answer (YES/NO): YES